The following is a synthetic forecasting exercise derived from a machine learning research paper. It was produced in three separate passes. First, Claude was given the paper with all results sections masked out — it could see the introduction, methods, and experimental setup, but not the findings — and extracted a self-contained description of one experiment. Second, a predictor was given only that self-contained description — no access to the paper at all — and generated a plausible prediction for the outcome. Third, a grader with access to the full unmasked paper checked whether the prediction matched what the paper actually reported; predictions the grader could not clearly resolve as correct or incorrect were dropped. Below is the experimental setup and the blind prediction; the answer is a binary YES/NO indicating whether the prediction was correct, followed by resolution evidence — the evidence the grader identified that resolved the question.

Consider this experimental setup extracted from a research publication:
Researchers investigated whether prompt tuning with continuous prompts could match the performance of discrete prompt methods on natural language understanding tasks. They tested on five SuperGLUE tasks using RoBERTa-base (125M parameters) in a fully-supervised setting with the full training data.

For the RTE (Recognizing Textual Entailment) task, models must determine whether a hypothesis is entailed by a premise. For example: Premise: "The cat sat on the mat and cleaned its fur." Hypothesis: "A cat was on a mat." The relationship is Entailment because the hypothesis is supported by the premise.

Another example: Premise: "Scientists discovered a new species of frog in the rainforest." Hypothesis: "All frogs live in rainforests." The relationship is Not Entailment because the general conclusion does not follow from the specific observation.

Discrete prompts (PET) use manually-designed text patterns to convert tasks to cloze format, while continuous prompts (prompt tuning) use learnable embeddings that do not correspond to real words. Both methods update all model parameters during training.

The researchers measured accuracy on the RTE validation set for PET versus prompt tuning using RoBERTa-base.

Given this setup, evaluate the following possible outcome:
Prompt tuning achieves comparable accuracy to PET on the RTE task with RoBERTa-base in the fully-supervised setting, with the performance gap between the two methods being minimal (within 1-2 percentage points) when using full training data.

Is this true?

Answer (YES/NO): NO